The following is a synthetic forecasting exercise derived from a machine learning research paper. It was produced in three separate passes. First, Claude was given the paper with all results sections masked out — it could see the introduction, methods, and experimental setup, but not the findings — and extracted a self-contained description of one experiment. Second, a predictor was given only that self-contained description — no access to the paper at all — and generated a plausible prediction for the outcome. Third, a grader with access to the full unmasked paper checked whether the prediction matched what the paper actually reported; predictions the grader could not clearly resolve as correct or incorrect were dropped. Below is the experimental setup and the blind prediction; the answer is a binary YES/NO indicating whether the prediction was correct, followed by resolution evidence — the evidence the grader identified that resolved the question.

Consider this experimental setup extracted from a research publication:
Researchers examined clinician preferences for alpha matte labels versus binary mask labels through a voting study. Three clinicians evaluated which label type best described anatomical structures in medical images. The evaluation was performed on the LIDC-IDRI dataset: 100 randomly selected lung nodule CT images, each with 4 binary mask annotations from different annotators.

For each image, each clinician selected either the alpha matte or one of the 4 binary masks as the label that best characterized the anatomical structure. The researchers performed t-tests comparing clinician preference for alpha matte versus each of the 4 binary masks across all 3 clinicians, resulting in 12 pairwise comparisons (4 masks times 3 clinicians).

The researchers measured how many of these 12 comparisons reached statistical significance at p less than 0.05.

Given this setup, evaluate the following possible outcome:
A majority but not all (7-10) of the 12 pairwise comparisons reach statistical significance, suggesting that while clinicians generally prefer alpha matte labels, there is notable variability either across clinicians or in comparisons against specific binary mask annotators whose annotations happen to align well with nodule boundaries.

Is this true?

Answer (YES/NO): NO